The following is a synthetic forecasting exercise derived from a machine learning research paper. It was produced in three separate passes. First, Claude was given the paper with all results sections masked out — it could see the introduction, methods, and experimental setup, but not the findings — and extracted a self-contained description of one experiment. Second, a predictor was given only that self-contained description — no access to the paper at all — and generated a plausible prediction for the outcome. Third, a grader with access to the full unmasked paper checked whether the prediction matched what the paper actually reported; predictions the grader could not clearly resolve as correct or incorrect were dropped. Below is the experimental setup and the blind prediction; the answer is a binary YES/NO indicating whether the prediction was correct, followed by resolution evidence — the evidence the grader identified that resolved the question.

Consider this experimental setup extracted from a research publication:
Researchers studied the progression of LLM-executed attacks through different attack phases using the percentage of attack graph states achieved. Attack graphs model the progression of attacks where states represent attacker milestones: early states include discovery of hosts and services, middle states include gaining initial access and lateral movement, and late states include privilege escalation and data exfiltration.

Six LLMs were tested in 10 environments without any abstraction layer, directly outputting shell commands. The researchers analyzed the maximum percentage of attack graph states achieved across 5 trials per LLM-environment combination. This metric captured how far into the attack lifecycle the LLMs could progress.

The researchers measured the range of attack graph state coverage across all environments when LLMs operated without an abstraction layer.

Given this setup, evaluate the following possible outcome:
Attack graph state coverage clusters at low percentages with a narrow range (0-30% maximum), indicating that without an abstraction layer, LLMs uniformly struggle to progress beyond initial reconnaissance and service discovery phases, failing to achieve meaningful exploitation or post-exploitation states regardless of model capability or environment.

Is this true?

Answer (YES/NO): YES